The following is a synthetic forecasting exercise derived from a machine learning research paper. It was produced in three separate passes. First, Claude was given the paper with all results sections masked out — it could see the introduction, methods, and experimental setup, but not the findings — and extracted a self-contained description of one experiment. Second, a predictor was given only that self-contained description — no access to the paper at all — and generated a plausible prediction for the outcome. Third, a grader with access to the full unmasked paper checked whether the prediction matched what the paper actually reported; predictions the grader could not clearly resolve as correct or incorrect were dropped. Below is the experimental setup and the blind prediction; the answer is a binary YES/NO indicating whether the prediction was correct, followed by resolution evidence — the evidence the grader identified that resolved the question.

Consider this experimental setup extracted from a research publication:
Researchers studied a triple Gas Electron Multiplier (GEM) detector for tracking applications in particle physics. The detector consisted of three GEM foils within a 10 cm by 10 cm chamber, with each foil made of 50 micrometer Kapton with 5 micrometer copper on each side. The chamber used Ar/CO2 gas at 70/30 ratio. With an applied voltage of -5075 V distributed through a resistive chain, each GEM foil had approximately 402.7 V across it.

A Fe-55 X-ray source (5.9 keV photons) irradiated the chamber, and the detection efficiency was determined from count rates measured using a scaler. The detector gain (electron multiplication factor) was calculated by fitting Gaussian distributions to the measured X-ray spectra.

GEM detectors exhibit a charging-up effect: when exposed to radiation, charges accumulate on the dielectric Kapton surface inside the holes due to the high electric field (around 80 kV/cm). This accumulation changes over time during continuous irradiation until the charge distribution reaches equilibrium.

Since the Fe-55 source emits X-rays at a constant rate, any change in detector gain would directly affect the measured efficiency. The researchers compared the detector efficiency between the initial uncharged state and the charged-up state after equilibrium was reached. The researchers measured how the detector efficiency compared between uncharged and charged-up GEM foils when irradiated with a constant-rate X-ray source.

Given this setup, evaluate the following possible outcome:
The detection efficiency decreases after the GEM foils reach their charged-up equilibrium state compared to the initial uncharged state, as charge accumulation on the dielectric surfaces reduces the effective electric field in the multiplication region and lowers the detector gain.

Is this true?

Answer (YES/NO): NO